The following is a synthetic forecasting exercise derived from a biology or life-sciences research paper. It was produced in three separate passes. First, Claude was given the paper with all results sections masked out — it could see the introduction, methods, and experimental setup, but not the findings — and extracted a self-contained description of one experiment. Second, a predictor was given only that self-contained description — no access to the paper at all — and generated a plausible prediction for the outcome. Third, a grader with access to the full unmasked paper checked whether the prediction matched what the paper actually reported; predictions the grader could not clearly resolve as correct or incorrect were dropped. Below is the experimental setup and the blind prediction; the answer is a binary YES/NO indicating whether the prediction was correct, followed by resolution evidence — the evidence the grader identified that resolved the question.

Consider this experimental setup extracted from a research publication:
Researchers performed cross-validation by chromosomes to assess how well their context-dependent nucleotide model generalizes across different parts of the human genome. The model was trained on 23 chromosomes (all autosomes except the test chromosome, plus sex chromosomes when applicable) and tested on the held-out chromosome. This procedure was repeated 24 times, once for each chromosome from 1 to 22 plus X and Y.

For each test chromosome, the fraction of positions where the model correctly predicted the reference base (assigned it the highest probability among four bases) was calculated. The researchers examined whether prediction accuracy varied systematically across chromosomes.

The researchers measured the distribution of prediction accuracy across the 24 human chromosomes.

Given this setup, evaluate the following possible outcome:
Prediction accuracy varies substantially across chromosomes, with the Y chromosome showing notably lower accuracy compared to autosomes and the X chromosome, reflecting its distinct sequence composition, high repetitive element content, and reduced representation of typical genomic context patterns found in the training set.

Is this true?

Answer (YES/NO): NO